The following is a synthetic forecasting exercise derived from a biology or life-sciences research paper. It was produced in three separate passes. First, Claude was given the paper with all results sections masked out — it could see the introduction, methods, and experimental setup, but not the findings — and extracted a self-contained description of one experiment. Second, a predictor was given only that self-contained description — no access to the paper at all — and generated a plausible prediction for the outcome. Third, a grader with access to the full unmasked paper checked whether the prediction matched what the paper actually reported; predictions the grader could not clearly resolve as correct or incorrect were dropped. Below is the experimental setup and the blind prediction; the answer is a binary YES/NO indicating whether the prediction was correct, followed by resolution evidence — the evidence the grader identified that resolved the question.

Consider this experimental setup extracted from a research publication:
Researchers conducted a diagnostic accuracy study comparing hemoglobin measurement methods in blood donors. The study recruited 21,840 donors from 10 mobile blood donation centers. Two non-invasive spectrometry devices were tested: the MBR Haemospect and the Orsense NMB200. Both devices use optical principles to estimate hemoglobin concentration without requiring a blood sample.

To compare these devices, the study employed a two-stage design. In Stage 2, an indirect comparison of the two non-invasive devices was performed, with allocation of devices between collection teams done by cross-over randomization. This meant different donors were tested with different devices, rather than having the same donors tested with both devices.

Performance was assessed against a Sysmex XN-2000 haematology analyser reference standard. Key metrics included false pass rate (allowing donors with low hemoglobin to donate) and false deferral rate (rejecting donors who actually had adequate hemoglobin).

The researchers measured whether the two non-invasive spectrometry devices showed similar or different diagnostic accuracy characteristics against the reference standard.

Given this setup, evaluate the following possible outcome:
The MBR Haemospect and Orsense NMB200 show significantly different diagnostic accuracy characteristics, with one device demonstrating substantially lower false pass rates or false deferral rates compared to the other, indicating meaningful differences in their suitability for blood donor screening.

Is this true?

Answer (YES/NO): YES